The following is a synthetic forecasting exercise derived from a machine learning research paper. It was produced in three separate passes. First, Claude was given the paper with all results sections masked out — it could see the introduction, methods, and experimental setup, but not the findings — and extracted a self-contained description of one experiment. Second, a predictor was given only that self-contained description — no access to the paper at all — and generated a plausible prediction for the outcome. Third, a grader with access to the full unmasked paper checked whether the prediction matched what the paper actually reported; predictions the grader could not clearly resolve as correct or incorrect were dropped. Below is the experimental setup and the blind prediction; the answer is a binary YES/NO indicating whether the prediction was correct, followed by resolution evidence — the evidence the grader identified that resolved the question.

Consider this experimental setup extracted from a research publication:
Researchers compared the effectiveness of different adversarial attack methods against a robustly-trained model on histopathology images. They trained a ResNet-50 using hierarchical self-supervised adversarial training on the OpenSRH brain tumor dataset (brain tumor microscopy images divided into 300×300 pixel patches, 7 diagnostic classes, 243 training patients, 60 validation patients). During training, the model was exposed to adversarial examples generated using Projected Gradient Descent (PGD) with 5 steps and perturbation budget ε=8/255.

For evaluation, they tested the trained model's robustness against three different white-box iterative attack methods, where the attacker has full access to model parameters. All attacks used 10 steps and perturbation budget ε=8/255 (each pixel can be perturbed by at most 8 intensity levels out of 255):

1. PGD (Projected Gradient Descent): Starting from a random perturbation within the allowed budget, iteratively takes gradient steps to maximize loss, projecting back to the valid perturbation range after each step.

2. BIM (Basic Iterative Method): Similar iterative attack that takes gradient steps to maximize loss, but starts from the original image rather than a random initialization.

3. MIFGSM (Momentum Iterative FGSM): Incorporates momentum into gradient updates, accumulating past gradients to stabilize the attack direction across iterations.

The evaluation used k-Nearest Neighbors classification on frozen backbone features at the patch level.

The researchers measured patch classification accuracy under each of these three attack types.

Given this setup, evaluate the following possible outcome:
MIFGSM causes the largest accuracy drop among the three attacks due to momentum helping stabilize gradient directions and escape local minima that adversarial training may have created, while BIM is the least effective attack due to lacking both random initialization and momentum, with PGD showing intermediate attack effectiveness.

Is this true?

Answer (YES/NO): NO